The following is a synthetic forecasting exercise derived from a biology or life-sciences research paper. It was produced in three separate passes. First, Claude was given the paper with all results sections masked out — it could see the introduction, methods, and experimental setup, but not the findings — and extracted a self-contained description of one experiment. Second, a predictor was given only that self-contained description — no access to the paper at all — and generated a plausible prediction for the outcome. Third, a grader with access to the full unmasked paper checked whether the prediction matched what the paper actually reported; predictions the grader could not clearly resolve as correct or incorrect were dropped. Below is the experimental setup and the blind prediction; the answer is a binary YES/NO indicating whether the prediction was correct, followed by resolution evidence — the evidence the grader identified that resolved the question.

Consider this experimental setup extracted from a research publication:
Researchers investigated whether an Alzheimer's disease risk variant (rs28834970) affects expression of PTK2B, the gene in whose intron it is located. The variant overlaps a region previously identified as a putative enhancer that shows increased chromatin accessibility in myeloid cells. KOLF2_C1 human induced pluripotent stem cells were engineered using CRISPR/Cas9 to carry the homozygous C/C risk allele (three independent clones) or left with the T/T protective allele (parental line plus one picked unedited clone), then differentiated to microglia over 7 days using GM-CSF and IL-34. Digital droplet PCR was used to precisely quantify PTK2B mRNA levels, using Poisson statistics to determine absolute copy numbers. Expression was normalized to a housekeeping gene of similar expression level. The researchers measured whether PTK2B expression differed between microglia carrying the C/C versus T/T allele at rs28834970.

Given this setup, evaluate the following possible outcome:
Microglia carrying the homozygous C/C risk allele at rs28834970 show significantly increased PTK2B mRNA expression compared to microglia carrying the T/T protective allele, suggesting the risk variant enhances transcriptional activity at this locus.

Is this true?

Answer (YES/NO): NO